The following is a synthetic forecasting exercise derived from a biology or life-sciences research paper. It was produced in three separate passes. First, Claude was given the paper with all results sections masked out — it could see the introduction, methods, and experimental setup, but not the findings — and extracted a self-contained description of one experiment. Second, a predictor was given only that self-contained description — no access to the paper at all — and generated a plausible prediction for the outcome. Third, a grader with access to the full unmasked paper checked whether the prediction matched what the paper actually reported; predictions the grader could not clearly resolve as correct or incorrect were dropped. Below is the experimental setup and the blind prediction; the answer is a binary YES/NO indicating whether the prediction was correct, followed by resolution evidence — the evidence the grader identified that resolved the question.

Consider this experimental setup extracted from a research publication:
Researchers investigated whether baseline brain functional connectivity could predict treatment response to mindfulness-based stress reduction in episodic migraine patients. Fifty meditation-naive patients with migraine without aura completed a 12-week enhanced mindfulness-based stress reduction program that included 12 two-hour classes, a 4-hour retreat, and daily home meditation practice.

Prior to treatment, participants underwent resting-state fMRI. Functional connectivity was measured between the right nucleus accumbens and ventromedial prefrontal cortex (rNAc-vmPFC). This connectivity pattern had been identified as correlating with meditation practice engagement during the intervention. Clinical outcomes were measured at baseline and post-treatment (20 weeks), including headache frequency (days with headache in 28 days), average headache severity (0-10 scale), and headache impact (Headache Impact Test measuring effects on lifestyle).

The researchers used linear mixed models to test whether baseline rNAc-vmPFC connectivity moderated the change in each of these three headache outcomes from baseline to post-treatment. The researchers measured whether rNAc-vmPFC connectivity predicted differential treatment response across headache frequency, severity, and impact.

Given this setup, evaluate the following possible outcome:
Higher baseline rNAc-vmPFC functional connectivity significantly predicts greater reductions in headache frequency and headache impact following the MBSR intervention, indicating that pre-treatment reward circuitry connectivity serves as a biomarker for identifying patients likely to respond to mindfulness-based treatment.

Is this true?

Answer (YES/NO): NO